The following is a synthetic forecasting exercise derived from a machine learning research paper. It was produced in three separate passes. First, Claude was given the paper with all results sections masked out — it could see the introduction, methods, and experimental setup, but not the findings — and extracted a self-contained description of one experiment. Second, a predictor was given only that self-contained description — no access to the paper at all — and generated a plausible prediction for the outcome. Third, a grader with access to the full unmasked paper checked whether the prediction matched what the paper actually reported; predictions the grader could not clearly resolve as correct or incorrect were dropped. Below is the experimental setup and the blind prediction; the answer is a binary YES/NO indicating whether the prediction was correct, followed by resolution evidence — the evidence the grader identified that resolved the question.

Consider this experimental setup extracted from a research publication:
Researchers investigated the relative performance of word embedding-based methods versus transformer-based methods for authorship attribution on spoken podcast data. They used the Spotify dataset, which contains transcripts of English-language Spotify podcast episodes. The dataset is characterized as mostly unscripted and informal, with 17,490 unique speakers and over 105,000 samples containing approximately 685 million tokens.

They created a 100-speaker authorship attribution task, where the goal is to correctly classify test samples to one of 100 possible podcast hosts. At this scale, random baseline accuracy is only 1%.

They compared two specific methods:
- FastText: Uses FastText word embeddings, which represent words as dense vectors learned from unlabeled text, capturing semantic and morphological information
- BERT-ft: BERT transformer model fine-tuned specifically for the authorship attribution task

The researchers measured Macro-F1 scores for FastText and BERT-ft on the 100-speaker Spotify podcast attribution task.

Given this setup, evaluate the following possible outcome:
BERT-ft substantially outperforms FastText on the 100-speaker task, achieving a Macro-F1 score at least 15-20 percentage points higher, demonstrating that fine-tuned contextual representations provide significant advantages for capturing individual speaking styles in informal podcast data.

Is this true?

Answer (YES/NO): YES